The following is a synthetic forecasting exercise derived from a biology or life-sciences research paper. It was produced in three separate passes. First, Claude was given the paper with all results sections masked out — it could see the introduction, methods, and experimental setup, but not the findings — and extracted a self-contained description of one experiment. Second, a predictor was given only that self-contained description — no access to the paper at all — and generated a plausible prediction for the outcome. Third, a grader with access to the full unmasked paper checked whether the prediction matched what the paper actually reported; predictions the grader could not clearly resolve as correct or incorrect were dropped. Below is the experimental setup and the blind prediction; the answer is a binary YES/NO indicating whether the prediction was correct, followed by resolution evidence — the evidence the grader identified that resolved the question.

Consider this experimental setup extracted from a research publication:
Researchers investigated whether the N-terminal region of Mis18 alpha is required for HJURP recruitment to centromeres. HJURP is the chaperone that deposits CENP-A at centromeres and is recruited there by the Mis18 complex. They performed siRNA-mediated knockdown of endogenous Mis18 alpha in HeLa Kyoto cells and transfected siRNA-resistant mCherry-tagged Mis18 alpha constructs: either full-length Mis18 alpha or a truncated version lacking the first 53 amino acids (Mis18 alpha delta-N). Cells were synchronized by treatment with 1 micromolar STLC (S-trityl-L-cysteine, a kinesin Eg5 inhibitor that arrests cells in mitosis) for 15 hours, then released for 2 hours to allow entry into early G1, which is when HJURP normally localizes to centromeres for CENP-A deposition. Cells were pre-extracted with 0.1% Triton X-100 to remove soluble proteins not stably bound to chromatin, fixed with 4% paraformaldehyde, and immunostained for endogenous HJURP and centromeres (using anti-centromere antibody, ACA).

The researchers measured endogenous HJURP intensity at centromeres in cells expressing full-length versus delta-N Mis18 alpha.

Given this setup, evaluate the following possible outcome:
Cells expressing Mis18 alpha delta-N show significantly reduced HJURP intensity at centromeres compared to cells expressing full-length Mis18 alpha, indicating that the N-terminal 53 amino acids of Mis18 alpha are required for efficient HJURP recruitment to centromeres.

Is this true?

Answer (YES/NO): NO